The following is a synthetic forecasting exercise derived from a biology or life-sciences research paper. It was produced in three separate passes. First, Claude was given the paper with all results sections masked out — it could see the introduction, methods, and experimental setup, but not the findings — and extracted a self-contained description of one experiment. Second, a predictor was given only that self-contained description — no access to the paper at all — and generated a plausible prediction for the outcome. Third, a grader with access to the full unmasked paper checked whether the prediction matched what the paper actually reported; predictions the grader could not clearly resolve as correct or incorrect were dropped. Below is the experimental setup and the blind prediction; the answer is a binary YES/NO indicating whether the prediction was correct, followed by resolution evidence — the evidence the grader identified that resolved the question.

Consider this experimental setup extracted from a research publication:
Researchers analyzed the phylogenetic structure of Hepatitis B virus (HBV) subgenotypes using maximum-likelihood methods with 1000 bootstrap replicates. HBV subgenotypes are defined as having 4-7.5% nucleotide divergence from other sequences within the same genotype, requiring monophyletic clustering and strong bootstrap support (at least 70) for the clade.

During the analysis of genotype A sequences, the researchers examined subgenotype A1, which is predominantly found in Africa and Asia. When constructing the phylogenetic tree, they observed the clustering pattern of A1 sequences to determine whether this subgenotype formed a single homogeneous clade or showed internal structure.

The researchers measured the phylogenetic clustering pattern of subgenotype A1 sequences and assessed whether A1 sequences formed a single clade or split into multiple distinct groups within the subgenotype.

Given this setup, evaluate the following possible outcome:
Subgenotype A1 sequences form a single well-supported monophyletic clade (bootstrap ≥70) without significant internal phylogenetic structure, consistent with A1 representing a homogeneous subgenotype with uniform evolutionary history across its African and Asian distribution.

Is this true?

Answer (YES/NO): NO